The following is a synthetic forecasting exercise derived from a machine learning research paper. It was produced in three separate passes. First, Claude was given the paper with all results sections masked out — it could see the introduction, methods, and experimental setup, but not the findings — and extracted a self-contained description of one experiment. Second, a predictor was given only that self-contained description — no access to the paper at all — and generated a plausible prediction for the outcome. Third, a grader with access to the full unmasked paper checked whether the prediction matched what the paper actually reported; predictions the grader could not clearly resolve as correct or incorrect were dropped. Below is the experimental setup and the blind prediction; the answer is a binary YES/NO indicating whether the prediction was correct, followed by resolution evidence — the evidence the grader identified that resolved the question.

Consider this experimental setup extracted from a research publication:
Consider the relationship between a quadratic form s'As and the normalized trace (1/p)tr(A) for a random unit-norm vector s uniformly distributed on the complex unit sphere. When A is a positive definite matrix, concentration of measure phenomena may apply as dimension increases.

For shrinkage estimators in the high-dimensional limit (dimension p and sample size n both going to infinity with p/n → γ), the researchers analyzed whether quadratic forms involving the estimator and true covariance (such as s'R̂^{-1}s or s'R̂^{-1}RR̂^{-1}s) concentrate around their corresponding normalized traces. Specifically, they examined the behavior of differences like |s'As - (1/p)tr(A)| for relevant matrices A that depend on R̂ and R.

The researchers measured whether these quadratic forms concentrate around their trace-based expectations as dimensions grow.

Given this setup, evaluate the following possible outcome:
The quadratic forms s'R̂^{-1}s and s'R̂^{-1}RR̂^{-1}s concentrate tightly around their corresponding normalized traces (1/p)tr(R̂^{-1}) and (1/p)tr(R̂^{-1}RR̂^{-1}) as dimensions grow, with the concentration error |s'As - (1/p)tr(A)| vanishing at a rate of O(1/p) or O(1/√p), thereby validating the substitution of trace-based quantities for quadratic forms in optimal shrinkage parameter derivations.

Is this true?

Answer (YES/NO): NO